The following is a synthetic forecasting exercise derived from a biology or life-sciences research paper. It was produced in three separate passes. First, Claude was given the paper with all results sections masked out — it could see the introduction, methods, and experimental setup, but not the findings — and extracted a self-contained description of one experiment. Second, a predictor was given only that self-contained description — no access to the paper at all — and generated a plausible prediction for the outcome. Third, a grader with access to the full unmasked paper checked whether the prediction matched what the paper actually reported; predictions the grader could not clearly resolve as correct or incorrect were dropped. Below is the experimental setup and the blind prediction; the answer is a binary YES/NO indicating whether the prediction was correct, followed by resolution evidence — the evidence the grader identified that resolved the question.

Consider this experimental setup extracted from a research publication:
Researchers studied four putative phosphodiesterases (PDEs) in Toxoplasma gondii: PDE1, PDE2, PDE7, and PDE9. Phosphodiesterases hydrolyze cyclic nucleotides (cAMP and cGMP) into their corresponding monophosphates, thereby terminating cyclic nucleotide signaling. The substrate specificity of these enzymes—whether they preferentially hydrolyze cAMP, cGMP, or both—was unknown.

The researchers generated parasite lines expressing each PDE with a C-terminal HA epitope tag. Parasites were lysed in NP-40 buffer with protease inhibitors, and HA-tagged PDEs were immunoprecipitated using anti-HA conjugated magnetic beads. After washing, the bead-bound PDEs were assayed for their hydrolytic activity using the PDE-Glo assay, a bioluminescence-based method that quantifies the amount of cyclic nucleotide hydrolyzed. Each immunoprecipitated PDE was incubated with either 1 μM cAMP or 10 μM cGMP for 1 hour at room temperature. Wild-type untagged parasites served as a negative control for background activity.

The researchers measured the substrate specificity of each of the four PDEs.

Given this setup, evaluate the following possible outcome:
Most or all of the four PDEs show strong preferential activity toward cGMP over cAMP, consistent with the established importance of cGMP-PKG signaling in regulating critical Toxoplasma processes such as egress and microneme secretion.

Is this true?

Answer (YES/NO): YES